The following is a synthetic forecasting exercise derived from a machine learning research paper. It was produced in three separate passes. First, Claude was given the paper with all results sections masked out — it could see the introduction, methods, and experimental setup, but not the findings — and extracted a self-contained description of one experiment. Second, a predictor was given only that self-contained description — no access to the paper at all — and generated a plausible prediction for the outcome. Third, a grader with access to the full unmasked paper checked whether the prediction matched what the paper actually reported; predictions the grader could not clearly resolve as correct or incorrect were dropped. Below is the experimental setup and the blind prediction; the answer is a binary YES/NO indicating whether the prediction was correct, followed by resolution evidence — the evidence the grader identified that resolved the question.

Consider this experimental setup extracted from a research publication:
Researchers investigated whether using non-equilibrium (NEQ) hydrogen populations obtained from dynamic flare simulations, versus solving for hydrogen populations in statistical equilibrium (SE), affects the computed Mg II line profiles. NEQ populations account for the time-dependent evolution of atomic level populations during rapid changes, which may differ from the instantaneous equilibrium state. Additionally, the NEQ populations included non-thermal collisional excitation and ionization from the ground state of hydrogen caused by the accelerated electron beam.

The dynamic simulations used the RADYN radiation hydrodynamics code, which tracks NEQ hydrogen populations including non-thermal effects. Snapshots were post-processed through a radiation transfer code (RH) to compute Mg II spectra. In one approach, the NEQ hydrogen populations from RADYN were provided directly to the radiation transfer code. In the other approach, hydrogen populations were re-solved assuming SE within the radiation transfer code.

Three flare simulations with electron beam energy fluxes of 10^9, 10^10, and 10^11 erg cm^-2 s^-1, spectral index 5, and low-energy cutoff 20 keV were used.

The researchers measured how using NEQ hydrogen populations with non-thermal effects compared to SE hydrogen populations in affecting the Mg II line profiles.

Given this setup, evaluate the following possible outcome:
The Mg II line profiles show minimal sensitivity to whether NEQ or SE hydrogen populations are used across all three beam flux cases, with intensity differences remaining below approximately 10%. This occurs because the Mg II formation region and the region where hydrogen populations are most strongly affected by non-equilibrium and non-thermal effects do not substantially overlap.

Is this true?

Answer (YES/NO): NO